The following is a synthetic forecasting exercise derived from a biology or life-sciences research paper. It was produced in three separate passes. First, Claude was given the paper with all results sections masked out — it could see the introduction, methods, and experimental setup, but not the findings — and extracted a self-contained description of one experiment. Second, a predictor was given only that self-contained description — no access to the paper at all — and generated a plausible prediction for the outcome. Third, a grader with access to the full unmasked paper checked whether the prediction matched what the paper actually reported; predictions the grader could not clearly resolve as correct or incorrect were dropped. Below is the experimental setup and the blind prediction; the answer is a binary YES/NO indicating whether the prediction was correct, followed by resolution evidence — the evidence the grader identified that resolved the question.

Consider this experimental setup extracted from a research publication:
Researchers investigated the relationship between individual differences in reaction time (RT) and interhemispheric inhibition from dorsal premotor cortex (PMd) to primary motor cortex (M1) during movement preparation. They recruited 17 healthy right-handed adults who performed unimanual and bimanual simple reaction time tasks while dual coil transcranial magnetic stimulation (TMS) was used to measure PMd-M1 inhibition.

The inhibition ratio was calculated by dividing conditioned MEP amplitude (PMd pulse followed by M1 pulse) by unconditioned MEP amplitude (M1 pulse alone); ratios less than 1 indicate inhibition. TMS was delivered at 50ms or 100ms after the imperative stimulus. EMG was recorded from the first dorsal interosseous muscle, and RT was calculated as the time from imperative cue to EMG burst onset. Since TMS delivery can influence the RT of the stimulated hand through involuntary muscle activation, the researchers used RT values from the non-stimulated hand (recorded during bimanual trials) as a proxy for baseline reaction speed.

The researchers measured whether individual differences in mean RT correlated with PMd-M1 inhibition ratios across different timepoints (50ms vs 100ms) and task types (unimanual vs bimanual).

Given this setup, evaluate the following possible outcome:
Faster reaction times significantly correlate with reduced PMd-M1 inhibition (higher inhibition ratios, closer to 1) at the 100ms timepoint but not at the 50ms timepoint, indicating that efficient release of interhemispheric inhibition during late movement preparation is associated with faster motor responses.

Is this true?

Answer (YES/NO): NO